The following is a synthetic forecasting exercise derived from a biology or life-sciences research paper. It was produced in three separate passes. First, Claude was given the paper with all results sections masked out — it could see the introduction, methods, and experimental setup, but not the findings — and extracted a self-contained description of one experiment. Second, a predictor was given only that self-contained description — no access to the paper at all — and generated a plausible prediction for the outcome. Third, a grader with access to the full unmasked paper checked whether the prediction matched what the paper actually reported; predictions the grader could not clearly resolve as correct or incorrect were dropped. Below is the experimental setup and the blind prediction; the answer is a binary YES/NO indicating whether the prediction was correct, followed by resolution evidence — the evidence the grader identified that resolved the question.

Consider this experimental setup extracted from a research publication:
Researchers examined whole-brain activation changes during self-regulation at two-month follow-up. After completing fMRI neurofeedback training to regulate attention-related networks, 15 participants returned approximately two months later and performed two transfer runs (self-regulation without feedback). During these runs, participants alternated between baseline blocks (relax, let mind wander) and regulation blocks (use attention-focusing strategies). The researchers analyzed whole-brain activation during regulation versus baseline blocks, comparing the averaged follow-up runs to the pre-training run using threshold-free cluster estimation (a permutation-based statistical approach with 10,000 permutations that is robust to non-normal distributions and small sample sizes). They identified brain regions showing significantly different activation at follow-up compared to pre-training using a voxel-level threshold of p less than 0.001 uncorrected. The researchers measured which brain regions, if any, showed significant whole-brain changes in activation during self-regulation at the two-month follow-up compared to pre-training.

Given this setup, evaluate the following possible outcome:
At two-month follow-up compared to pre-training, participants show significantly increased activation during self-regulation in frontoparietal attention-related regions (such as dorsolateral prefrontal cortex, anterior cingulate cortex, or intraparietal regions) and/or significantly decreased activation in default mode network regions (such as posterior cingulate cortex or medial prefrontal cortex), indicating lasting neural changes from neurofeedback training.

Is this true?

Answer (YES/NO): NO